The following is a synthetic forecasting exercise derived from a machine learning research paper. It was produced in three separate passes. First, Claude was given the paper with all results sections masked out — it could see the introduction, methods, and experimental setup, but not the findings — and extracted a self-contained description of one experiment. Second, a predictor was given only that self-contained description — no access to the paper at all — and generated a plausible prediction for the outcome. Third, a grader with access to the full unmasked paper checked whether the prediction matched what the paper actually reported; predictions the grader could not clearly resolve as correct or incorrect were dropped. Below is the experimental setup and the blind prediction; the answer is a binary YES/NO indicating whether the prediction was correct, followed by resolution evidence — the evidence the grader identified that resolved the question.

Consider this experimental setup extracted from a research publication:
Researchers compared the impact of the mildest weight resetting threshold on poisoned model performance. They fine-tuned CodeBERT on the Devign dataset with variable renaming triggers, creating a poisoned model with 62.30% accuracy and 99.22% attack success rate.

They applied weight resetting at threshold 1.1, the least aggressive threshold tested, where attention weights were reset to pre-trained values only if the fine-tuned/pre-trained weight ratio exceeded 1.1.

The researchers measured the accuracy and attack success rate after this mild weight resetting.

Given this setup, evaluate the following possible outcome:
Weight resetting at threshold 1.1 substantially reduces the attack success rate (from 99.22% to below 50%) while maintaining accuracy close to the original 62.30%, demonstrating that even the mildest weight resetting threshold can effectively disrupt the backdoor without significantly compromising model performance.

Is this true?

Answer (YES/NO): NO